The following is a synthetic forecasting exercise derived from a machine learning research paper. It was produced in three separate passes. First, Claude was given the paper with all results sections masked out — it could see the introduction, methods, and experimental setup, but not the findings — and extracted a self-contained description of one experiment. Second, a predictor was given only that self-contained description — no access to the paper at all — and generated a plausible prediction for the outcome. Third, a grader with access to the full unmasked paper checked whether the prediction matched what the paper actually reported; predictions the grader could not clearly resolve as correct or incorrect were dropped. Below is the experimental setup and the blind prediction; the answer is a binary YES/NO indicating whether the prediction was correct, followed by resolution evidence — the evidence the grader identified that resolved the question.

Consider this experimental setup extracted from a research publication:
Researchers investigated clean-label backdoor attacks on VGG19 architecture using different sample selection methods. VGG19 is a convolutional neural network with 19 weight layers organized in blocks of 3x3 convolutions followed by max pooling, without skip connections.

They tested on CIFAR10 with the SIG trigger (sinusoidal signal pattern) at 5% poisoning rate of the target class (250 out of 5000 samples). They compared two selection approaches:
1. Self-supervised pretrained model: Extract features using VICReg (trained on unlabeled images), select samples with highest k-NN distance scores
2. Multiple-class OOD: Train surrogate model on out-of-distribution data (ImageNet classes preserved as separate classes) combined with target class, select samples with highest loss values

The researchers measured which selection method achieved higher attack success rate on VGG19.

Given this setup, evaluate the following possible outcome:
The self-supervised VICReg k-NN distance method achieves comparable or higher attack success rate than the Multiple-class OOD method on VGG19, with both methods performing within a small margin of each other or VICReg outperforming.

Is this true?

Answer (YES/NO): NO